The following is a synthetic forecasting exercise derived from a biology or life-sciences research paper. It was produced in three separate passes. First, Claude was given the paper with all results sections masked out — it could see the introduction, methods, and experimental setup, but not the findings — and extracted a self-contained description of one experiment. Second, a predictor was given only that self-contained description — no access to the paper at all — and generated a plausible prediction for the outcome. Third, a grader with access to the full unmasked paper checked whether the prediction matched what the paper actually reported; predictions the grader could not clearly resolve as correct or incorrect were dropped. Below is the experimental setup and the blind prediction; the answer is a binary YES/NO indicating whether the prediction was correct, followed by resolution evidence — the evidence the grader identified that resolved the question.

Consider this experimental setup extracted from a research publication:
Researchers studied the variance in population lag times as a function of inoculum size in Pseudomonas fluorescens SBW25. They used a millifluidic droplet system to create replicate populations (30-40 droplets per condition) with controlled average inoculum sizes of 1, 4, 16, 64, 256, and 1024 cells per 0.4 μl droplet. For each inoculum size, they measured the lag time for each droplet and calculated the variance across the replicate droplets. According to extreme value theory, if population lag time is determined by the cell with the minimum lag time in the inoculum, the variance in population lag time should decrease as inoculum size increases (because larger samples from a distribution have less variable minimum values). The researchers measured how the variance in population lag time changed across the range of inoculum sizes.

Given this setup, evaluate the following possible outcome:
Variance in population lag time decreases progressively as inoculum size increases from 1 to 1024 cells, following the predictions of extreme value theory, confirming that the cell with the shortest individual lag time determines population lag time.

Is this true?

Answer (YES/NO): YES